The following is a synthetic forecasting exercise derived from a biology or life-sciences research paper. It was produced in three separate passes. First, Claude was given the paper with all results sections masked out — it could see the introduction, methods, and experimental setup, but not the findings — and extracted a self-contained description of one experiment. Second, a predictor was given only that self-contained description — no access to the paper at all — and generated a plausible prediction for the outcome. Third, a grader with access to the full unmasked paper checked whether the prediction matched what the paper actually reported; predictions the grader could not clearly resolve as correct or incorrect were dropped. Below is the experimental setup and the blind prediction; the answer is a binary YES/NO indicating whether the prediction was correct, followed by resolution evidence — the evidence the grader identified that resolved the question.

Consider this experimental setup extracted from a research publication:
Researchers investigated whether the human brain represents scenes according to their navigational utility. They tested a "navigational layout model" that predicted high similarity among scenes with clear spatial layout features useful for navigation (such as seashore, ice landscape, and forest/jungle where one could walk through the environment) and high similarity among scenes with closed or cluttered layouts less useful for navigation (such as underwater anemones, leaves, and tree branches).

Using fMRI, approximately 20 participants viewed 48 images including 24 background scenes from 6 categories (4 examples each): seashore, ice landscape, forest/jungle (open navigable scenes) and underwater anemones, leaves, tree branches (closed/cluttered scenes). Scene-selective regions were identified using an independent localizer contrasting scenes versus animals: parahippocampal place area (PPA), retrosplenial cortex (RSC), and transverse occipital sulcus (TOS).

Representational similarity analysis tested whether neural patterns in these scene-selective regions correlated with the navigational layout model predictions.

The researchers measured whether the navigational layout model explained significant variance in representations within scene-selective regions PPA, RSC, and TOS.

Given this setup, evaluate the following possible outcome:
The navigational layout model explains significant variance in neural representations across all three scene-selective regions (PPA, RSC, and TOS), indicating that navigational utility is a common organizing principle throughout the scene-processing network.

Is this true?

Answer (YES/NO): NO